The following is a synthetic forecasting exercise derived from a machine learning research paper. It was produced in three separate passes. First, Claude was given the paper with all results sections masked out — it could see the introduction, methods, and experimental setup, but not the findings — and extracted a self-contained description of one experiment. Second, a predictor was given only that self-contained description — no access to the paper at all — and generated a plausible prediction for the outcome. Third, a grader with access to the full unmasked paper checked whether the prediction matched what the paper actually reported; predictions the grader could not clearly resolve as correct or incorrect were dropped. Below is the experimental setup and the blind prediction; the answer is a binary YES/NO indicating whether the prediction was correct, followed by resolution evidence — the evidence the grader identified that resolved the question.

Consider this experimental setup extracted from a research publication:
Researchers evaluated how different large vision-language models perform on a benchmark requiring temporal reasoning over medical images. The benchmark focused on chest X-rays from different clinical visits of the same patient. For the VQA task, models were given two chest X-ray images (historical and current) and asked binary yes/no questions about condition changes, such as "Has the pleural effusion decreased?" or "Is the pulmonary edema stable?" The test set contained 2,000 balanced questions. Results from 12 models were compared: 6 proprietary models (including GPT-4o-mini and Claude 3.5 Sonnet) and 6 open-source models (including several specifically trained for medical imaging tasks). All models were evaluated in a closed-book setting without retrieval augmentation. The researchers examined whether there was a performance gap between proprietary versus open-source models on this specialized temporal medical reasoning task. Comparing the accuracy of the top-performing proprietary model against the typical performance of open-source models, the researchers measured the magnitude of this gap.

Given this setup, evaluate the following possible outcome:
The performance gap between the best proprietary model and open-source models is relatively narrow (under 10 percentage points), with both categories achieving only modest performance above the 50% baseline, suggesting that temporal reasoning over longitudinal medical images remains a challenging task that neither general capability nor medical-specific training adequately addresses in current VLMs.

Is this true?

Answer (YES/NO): NO